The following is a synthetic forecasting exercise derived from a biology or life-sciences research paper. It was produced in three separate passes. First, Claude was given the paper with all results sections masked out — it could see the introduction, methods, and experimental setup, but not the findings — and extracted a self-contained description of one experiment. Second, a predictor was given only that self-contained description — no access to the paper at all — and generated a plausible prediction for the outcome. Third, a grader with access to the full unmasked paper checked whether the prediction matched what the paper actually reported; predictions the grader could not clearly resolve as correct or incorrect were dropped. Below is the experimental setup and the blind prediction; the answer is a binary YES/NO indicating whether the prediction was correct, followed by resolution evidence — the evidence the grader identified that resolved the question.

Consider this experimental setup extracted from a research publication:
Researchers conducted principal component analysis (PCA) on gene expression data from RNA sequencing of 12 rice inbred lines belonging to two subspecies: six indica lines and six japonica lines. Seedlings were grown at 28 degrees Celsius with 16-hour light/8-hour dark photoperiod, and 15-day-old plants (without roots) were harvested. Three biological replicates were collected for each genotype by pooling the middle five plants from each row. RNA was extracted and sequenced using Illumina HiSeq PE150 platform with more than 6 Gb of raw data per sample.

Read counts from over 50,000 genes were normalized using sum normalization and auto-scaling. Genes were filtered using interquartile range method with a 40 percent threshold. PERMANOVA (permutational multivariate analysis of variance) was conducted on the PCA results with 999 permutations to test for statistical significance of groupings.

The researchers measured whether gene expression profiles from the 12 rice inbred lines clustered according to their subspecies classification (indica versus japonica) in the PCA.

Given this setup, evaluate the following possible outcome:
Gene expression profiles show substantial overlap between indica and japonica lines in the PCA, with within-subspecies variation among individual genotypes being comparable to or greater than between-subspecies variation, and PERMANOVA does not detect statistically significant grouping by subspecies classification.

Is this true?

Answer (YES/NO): NO